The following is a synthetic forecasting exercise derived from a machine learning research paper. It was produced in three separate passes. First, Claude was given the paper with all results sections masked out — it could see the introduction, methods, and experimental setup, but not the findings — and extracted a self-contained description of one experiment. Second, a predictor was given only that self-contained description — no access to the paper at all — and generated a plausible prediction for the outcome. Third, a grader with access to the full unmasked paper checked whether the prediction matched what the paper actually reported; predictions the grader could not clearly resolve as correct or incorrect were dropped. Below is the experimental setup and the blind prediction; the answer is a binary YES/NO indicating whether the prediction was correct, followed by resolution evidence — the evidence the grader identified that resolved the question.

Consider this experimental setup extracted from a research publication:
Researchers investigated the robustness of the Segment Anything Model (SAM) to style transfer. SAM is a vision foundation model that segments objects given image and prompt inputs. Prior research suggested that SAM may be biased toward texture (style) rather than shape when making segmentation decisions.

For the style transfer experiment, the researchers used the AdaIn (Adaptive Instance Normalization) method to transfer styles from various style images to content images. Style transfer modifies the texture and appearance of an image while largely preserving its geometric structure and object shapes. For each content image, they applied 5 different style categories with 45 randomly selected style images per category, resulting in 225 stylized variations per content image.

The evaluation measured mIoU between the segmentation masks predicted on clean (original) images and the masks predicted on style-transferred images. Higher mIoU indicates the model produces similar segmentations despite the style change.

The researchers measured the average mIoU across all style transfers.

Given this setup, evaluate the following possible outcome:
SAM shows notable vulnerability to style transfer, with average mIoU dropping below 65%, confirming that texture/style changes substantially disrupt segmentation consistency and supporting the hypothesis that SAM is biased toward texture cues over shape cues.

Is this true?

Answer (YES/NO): NO